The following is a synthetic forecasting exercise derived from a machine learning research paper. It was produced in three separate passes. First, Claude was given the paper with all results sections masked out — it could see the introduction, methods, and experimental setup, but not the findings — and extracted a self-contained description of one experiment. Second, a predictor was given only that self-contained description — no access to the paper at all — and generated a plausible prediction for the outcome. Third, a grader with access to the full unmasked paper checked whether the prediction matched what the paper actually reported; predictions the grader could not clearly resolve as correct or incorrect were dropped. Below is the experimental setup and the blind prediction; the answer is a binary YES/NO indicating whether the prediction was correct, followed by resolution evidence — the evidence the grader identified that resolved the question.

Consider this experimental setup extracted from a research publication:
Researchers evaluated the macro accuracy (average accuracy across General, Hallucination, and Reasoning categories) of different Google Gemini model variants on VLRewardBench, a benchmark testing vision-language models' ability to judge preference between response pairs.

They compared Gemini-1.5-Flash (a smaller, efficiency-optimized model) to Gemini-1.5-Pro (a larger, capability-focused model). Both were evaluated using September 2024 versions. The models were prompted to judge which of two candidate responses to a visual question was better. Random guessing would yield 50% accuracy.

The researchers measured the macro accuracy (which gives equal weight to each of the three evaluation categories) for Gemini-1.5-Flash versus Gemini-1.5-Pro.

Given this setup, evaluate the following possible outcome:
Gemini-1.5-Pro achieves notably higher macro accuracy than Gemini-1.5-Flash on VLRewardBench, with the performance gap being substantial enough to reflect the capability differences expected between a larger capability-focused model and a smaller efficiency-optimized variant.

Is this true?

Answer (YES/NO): YES